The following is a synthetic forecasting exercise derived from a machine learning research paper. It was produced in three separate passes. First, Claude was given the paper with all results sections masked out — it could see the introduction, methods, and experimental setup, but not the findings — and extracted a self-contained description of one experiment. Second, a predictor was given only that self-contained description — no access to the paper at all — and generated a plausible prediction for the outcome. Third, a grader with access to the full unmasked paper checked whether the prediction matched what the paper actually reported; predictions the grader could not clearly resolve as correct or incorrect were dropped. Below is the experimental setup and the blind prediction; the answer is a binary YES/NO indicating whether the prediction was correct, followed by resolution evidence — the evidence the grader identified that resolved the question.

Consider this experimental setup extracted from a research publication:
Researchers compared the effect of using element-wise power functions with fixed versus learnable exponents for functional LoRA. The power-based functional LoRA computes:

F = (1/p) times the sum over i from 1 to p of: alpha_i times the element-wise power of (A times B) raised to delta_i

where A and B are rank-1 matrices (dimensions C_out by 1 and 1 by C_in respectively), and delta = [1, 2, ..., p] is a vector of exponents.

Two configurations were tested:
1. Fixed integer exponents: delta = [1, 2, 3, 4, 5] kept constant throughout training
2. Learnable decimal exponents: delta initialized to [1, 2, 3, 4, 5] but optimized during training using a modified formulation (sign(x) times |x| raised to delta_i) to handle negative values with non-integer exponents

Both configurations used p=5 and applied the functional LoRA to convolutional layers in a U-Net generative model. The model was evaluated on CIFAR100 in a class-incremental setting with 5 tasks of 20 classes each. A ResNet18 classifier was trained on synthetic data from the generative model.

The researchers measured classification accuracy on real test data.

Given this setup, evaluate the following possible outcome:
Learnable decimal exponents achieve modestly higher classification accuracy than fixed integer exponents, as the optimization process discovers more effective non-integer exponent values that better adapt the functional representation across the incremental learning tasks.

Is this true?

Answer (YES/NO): NO